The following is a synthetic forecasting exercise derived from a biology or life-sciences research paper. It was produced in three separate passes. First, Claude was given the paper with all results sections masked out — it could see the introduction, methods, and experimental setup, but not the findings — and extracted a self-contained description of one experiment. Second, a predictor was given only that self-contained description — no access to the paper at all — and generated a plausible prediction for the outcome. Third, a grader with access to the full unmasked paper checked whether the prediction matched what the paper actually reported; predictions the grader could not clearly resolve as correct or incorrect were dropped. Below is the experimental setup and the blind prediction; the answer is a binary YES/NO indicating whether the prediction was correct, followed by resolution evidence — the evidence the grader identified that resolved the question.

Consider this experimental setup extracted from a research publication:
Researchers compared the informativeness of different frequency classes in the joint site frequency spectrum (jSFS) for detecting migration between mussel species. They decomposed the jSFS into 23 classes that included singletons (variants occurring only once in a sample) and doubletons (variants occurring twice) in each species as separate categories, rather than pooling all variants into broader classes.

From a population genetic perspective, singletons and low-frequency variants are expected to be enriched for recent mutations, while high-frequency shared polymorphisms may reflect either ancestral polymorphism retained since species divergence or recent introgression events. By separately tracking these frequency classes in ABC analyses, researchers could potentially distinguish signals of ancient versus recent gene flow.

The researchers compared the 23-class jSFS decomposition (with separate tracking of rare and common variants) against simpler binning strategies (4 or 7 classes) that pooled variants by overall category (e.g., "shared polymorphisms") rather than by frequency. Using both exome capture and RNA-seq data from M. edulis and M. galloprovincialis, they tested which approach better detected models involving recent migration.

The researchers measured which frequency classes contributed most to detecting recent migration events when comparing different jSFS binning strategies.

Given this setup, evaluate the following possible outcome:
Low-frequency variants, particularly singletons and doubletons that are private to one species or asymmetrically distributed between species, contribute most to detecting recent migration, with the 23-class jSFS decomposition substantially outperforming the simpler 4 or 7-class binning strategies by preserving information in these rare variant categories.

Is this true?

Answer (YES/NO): NO